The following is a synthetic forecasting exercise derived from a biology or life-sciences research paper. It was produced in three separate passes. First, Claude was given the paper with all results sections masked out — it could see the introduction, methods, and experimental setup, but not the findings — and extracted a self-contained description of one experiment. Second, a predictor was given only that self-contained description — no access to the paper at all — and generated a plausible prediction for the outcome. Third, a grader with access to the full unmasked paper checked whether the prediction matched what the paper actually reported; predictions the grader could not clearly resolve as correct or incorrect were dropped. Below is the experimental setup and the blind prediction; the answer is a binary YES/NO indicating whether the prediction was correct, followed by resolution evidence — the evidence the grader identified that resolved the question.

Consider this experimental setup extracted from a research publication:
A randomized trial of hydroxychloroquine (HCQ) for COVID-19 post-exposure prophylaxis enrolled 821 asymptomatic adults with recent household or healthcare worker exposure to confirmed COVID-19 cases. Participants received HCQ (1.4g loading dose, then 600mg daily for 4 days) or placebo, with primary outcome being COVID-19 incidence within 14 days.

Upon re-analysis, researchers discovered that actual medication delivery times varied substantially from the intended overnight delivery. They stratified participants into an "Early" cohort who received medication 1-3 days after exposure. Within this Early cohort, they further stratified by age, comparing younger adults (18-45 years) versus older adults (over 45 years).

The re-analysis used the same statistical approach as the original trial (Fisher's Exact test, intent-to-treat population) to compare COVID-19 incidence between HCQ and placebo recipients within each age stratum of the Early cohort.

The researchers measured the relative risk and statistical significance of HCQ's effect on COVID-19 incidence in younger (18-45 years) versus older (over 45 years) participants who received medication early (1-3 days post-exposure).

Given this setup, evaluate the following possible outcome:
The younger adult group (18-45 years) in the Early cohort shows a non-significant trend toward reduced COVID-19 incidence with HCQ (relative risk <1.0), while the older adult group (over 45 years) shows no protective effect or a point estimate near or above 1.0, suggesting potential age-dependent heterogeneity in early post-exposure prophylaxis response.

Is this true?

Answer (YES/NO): NO